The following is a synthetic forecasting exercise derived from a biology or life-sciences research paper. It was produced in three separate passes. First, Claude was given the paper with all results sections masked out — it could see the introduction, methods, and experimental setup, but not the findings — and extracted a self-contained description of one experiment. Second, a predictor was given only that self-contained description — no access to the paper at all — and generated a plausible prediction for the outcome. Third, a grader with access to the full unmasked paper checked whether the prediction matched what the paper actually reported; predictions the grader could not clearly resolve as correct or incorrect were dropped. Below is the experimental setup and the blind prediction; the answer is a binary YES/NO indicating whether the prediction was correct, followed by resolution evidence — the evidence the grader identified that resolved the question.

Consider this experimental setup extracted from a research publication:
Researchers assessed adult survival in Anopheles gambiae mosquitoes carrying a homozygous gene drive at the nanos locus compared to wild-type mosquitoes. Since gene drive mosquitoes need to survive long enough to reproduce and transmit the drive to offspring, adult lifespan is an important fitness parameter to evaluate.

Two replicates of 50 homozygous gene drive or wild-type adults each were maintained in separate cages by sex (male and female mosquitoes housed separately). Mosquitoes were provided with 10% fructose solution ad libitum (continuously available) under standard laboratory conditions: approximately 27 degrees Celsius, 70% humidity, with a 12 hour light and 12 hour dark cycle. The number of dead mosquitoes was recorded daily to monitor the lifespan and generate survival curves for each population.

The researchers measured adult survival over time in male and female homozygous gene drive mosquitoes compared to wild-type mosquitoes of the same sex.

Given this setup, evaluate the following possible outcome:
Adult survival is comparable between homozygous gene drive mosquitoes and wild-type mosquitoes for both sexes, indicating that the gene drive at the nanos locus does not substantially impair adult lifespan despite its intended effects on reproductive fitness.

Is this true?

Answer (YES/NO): NO